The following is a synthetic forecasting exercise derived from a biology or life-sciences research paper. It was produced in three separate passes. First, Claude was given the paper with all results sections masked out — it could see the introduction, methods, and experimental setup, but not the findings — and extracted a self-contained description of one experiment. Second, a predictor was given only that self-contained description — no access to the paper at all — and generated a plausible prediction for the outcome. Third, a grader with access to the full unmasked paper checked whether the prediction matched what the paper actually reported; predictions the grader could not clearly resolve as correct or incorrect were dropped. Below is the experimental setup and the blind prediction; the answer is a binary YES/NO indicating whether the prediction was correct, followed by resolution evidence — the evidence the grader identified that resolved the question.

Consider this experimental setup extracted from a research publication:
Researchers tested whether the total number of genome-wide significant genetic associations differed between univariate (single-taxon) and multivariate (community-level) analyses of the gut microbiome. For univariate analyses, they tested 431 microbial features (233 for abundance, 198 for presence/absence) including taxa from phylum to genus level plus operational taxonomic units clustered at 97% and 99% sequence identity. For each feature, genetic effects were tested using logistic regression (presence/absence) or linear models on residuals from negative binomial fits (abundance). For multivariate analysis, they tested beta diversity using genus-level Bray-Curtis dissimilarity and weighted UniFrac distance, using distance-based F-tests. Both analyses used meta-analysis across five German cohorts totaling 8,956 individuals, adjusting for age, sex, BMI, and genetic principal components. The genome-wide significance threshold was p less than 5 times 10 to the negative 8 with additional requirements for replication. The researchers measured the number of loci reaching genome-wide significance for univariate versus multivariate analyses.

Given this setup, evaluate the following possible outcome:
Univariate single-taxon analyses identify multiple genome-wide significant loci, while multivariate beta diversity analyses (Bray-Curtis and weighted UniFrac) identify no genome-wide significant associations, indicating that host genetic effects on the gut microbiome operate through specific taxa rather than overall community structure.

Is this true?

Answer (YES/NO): NO